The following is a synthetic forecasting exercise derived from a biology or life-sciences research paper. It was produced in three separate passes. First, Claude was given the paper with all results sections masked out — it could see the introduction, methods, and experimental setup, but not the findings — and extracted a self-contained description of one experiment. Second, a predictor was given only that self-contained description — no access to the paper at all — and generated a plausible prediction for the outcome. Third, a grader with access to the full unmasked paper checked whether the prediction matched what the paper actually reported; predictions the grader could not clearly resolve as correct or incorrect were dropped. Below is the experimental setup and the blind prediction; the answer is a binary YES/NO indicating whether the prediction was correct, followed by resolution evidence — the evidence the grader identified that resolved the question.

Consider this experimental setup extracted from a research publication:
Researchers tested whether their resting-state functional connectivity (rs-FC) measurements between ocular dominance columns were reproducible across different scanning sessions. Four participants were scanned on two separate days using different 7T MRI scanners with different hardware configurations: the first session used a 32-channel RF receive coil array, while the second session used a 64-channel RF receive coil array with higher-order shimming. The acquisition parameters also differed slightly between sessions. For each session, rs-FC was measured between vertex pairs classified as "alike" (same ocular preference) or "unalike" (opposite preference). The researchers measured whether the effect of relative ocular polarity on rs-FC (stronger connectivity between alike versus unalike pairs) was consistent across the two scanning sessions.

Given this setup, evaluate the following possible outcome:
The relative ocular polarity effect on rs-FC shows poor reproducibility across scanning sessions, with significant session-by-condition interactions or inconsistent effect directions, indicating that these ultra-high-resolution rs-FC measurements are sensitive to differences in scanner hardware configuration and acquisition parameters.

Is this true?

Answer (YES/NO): NO